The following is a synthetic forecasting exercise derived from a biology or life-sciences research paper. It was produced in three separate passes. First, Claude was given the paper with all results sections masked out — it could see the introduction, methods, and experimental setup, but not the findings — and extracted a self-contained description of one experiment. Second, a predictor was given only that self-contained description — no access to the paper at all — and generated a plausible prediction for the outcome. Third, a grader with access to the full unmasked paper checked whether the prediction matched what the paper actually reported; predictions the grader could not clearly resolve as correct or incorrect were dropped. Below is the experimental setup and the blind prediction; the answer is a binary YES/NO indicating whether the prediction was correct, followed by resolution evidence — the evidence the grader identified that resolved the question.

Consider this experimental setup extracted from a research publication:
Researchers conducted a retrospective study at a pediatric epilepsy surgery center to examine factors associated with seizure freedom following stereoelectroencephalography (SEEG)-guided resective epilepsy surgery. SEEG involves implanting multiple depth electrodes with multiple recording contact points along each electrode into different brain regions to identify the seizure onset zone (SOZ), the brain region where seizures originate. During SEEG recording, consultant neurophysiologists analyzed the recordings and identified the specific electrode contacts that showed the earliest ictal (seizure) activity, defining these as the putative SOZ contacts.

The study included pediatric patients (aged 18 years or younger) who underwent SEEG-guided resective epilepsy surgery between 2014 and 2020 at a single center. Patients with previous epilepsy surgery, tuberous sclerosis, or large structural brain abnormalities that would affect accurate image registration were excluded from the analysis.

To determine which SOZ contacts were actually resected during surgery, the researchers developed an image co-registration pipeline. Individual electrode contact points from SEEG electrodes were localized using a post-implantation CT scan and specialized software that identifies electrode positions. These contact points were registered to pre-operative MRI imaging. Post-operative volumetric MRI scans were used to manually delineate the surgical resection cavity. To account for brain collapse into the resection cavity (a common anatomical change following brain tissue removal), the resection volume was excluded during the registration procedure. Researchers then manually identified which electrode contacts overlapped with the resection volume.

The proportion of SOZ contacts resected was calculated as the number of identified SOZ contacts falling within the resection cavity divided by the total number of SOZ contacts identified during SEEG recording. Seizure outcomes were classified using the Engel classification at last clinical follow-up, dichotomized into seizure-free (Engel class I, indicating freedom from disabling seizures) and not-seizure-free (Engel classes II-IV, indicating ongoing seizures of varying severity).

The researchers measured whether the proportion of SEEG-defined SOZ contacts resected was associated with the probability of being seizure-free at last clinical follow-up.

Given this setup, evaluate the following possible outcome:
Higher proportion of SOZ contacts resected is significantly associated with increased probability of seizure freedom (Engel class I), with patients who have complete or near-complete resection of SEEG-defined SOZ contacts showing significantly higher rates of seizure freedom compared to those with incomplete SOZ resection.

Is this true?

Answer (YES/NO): NO